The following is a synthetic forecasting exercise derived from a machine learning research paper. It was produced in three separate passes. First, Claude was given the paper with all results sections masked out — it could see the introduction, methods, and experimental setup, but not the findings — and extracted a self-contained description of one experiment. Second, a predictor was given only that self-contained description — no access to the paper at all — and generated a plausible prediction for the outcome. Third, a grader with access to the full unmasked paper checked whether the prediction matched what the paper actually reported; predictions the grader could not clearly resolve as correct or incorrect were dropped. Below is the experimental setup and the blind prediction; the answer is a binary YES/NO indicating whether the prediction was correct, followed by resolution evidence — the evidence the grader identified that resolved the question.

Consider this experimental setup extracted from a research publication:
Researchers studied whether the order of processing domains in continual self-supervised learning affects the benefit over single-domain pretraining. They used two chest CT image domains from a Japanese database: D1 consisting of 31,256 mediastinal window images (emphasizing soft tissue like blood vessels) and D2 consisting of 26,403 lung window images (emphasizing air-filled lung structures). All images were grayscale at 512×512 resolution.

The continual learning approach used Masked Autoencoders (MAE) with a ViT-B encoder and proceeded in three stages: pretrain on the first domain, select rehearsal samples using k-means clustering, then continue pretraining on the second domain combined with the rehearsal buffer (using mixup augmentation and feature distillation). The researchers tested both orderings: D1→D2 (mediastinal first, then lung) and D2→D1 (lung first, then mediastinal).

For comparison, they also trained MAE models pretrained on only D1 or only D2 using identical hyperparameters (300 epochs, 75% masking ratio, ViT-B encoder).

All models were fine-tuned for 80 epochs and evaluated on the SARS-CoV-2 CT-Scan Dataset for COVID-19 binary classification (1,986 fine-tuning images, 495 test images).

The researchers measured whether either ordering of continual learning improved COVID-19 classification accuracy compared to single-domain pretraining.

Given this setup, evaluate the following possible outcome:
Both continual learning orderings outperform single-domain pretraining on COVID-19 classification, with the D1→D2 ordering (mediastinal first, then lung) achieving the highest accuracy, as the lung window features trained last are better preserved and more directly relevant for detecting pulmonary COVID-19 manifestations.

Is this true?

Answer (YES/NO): YES